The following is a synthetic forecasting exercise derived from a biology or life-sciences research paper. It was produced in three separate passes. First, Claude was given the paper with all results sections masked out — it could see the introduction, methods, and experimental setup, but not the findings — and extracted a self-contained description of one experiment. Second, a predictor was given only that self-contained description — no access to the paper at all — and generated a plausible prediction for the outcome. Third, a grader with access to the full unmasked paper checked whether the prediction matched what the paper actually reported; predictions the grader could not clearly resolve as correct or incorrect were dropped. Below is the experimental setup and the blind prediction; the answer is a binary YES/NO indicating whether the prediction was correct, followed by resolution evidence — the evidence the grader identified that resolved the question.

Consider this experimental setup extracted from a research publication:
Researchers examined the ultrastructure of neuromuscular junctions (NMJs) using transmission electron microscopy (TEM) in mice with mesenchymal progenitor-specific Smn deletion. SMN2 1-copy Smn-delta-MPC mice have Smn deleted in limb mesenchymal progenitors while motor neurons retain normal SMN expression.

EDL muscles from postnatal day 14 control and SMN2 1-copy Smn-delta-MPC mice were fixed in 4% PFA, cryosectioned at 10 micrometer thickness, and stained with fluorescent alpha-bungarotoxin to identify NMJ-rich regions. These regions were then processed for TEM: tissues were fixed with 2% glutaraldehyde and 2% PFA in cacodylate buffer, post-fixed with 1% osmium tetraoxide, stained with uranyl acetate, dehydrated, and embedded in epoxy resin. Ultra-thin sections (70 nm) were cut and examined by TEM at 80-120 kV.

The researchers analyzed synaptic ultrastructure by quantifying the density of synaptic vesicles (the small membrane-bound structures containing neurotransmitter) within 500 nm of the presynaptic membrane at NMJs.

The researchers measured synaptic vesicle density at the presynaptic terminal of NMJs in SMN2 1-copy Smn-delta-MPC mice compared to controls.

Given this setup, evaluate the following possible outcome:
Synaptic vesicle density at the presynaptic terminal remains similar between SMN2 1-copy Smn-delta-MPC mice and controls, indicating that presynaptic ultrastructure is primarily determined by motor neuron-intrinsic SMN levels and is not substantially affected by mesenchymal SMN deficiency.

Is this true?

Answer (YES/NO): NO